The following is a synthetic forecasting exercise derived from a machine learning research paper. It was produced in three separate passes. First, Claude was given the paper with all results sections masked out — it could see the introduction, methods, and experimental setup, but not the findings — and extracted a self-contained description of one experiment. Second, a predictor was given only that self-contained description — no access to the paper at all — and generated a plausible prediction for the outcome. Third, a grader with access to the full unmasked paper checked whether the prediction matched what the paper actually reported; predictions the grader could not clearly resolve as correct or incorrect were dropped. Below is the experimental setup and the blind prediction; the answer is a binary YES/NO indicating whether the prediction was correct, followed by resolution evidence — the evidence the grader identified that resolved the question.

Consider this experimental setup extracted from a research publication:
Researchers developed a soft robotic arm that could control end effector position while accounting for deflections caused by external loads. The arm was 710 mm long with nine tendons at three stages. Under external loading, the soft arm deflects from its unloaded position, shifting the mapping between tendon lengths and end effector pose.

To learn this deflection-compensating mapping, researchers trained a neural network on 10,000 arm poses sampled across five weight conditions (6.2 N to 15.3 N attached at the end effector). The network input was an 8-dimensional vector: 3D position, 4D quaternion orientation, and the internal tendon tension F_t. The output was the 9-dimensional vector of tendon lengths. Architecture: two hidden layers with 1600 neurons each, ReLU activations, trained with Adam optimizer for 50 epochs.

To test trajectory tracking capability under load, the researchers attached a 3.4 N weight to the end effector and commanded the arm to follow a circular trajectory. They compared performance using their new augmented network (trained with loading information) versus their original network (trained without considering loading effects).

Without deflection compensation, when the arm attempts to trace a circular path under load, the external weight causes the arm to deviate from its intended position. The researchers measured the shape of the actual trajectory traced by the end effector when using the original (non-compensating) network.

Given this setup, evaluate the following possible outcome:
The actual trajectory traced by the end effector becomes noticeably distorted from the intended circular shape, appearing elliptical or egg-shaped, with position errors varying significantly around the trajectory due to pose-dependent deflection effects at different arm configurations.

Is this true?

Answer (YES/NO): NO